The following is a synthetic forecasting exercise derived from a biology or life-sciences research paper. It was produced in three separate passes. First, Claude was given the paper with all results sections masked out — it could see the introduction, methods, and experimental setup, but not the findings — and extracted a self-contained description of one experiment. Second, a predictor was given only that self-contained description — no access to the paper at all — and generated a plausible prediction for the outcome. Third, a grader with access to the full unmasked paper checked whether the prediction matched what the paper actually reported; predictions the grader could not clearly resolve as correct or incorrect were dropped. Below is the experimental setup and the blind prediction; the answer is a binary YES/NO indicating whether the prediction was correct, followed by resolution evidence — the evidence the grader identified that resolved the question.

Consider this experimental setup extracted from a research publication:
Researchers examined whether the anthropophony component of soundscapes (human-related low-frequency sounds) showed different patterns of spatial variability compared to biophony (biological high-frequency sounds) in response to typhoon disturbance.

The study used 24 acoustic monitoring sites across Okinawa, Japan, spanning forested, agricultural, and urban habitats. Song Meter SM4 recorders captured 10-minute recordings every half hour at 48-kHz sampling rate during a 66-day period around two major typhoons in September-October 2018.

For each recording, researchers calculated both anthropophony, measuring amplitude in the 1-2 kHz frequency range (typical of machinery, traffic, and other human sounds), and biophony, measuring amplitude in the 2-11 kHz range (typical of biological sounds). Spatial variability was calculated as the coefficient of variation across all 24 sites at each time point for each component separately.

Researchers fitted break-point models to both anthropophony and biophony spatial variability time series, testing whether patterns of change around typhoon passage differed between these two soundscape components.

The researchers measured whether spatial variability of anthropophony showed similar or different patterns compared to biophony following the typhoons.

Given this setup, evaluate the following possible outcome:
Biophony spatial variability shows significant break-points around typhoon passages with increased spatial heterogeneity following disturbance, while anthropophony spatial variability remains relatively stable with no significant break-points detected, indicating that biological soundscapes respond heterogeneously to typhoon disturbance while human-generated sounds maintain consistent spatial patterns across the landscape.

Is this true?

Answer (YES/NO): NO